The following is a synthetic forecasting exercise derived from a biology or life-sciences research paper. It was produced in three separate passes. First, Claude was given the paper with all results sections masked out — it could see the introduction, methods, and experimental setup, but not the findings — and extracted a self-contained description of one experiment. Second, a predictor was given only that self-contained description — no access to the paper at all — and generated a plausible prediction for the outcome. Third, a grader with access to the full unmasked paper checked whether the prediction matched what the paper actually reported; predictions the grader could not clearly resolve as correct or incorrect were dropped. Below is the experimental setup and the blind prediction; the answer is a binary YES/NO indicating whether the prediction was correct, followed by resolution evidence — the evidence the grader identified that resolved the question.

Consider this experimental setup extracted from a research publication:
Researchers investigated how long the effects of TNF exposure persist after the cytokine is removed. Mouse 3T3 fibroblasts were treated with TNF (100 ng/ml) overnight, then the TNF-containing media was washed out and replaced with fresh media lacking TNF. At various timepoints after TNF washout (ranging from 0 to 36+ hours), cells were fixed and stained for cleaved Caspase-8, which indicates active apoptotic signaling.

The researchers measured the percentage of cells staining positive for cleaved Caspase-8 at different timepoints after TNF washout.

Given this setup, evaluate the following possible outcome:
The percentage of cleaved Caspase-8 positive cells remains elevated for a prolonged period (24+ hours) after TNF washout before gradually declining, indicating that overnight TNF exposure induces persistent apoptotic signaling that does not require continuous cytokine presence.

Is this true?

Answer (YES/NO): YES